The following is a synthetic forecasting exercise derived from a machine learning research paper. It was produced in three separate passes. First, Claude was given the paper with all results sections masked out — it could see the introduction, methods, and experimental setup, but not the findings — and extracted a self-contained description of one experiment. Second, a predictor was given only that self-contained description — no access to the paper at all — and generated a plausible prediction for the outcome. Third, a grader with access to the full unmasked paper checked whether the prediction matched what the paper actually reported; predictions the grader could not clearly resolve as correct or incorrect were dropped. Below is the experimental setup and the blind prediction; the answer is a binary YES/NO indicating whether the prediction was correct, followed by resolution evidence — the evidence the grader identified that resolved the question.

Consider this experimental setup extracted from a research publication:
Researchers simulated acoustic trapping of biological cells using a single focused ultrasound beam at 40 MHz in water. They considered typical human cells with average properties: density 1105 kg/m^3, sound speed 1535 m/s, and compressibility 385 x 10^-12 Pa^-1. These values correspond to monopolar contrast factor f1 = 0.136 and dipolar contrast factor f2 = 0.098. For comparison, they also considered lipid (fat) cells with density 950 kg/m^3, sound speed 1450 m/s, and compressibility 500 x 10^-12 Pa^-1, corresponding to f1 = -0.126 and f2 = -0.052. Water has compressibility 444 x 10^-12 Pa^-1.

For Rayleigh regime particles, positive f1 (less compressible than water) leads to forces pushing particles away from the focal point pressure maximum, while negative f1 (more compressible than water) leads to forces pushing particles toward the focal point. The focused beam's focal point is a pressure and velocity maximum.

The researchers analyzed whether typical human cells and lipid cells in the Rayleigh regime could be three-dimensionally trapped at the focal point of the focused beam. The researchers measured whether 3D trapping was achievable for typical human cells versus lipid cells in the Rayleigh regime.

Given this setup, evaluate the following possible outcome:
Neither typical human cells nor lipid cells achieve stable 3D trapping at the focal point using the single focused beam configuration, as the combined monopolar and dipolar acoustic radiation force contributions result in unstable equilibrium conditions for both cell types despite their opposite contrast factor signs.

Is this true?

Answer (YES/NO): NO